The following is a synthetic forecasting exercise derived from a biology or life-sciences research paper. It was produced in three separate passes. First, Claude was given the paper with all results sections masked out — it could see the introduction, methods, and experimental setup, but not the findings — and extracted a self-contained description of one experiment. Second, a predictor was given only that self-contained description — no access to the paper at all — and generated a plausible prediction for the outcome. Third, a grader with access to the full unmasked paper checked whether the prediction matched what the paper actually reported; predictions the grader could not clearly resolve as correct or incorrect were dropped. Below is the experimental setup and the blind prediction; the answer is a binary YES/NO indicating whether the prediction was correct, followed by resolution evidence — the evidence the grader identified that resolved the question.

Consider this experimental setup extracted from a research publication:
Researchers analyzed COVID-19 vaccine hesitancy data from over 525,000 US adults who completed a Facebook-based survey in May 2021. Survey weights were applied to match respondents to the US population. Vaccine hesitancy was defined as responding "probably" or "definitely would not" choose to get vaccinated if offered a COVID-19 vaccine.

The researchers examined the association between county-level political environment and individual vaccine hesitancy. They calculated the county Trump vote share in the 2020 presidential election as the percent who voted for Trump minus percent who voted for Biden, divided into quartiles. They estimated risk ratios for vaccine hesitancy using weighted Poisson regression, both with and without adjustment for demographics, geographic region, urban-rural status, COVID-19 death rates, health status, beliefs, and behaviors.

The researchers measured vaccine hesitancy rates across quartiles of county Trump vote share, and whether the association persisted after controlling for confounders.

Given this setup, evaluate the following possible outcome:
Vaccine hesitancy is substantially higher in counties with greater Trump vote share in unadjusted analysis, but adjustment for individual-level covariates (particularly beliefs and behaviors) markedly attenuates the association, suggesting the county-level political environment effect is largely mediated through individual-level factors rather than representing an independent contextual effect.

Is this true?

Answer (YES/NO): NO